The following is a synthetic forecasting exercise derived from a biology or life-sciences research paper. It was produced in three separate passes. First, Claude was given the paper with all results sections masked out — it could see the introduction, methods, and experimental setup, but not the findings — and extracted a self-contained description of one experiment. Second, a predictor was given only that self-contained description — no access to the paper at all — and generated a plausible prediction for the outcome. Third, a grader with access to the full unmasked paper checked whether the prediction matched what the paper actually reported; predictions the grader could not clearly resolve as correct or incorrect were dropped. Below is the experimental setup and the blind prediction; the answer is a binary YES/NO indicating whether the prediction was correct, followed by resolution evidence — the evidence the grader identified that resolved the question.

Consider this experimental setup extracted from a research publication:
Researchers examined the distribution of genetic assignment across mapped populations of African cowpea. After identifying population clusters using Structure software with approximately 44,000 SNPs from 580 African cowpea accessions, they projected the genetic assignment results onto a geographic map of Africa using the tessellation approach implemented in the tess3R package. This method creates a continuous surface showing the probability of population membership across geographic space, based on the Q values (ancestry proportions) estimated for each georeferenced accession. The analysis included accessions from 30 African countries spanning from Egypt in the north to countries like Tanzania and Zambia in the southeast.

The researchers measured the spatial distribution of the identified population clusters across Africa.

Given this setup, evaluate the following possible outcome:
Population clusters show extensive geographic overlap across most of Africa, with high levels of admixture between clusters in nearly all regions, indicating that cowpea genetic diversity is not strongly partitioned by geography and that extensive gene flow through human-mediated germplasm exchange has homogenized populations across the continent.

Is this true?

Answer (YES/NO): NO